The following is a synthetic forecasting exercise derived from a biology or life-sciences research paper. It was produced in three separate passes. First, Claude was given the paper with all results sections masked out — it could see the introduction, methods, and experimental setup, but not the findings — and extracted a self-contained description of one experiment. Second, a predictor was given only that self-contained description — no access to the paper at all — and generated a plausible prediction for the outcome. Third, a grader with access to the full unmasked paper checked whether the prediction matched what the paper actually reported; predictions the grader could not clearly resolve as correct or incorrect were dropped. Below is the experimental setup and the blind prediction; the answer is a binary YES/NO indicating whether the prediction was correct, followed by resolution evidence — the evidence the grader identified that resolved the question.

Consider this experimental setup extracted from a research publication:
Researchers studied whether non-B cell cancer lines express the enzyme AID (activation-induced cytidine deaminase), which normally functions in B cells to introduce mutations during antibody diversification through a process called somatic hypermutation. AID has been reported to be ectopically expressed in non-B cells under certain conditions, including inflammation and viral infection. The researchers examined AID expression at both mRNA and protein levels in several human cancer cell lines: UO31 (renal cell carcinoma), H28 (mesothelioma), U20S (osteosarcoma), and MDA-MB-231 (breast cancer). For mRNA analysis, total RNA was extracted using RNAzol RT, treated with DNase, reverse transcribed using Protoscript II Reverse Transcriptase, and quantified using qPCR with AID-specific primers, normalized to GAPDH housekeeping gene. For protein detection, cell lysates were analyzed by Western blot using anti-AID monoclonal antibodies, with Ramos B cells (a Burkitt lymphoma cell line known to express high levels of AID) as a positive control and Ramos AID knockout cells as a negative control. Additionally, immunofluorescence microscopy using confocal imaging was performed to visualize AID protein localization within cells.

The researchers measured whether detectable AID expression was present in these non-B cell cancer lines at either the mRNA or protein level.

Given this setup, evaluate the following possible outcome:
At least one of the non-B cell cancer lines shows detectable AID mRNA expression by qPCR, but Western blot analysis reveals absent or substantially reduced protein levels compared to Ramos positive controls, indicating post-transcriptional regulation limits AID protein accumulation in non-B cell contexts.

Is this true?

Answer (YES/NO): NO